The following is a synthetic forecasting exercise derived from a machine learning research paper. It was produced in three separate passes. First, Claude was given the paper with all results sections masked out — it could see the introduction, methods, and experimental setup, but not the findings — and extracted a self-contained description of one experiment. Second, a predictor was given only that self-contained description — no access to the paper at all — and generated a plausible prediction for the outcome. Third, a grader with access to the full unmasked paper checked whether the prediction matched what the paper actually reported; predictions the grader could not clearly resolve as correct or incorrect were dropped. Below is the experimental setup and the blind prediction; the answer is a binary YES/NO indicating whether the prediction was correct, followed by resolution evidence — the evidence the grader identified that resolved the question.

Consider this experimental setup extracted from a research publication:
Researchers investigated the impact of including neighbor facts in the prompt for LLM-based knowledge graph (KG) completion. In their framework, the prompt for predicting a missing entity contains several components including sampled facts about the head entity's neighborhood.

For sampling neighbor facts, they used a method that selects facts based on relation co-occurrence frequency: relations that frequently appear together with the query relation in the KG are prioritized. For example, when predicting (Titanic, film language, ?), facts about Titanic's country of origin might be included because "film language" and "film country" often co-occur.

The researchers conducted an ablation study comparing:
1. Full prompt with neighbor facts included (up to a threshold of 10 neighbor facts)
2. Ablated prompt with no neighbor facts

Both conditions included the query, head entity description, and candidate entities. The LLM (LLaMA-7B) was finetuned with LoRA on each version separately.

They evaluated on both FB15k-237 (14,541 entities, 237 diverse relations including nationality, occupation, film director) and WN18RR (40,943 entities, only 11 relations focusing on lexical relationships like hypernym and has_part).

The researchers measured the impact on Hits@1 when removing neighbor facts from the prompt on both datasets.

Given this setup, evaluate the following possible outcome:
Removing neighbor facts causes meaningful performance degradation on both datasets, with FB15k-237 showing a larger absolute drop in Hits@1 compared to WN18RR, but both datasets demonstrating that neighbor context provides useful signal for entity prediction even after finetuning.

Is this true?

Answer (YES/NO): NO